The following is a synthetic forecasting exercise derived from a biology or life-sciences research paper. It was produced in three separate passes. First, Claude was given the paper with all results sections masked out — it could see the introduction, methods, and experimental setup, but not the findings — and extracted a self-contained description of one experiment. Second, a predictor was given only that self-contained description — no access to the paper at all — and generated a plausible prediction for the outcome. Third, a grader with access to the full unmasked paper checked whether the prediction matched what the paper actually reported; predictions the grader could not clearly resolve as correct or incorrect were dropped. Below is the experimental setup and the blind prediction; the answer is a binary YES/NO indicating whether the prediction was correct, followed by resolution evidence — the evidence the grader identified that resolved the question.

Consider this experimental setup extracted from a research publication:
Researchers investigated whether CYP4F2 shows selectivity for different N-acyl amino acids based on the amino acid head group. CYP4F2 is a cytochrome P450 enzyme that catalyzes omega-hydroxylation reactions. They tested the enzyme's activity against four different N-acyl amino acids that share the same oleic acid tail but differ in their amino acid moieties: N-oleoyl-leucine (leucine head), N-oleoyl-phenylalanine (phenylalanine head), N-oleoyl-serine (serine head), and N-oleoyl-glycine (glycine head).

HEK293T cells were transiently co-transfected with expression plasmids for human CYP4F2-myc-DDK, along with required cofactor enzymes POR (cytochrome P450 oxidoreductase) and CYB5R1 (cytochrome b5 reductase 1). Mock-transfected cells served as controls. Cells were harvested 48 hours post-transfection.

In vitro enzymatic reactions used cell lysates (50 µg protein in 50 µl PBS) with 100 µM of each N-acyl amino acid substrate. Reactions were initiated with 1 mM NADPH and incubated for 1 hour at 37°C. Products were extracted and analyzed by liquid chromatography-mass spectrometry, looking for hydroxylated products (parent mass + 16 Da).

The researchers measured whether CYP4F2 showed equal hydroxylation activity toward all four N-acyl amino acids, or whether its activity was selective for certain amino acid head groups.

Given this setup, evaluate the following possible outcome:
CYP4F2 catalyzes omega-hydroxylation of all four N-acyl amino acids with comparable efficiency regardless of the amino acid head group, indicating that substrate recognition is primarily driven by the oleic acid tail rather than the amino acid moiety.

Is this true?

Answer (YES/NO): NO